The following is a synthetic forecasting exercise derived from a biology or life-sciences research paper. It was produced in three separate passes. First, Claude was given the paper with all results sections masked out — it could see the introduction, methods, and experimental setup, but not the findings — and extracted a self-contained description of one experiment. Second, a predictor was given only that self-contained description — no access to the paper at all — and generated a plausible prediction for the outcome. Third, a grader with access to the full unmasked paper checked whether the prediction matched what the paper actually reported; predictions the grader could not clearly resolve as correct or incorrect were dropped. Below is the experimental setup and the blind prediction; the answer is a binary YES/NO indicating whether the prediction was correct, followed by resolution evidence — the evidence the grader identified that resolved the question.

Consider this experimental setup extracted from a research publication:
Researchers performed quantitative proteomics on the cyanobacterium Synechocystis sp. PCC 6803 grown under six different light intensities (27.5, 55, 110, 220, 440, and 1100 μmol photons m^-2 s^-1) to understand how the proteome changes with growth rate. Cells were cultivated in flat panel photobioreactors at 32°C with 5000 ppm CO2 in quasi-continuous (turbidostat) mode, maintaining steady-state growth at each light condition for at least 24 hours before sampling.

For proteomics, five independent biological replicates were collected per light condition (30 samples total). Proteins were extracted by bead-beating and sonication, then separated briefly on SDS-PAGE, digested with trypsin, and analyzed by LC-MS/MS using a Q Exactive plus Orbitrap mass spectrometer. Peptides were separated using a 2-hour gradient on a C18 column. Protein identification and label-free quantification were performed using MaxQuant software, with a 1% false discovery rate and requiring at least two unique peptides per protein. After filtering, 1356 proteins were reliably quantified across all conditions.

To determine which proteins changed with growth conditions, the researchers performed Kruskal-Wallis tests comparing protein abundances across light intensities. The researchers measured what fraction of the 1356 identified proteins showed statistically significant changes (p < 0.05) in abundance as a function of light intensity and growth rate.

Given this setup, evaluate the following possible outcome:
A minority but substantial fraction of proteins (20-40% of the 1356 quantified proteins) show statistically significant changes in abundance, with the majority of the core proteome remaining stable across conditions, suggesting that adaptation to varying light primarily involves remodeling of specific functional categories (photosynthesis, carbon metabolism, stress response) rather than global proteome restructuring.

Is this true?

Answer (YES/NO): NO